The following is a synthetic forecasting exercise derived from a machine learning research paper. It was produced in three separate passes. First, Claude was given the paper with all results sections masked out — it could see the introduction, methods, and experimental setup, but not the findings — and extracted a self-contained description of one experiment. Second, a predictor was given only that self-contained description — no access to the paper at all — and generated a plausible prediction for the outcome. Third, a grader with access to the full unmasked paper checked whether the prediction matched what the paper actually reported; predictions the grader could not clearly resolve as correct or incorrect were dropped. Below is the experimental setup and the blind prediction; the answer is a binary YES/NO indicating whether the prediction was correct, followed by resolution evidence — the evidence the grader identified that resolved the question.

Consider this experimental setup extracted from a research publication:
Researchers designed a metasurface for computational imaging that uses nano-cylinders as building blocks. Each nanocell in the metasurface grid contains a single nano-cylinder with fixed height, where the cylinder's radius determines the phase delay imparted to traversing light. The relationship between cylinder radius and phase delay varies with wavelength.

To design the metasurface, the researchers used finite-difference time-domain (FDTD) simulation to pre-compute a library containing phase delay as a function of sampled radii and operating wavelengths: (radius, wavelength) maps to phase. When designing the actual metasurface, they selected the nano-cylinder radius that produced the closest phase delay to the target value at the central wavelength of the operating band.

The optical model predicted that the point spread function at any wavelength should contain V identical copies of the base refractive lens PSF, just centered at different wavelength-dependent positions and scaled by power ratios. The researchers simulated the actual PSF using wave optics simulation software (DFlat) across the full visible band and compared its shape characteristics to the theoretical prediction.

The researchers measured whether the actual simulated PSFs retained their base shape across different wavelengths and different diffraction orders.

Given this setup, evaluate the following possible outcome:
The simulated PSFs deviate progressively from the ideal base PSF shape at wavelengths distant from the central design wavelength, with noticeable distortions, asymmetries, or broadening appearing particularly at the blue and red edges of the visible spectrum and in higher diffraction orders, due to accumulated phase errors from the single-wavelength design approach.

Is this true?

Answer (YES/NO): NO